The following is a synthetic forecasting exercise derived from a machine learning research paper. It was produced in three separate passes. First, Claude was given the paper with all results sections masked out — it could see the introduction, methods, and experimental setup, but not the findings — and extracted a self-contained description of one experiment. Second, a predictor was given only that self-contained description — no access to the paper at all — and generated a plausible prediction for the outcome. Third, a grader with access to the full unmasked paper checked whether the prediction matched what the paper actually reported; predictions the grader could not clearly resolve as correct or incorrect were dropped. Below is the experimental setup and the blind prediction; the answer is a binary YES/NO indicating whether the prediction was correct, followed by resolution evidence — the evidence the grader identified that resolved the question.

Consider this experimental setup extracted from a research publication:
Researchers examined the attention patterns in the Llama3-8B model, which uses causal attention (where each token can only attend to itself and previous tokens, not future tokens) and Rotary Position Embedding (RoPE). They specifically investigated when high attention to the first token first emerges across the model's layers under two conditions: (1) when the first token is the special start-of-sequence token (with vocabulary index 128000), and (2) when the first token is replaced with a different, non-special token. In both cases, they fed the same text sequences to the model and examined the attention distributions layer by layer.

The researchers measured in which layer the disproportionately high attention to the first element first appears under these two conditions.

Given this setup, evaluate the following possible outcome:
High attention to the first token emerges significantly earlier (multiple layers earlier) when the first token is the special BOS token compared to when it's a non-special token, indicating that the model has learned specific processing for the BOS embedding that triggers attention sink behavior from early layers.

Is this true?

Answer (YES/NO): YES